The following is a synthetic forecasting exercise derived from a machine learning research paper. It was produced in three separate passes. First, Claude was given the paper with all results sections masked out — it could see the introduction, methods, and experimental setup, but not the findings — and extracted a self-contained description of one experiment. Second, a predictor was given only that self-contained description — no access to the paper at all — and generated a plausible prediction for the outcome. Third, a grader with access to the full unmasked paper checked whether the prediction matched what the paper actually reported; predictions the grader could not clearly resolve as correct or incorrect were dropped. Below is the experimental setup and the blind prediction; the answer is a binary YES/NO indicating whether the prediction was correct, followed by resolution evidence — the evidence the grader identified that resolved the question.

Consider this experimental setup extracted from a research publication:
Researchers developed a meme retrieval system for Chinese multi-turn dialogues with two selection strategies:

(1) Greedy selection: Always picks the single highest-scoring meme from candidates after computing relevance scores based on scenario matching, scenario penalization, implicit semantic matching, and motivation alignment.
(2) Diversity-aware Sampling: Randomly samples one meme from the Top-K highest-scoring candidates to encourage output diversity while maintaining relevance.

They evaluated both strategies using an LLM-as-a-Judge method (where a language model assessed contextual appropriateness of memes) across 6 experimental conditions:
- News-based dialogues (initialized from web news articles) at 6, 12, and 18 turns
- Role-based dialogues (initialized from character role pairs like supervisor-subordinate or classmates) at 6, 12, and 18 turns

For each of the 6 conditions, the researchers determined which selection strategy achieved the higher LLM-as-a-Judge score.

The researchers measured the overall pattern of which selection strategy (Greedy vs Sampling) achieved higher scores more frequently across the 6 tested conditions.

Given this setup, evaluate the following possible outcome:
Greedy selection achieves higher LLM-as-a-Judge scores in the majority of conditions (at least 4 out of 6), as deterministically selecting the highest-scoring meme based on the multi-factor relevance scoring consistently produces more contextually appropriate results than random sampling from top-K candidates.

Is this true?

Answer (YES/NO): NO